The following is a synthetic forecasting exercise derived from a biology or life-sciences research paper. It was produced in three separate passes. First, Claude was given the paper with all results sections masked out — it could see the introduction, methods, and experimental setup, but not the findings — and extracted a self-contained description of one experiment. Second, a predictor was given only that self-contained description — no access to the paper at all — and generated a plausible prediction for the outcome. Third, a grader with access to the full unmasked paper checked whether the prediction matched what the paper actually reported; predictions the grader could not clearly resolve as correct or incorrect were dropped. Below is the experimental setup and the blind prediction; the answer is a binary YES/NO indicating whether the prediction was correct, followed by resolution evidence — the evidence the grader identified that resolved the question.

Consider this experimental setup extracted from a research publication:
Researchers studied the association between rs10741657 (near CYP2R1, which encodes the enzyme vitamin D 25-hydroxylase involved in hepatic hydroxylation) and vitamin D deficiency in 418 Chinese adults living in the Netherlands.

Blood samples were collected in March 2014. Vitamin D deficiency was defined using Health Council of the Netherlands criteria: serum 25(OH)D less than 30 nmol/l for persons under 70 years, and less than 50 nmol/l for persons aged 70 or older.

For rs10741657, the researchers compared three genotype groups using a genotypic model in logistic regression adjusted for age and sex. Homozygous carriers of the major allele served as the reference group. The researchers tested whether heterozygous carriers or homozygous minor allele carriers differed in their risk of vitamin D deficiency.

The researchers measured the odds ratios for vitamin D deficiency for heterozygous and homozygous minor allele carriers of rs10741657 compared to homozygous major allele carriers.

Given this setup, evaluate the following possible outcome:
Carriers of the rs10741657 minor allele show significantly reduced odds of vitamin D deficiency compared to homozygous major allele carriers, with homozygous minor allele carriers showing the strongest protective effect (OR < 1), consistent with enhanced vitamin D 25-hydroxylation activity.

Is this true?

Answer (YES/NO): NO